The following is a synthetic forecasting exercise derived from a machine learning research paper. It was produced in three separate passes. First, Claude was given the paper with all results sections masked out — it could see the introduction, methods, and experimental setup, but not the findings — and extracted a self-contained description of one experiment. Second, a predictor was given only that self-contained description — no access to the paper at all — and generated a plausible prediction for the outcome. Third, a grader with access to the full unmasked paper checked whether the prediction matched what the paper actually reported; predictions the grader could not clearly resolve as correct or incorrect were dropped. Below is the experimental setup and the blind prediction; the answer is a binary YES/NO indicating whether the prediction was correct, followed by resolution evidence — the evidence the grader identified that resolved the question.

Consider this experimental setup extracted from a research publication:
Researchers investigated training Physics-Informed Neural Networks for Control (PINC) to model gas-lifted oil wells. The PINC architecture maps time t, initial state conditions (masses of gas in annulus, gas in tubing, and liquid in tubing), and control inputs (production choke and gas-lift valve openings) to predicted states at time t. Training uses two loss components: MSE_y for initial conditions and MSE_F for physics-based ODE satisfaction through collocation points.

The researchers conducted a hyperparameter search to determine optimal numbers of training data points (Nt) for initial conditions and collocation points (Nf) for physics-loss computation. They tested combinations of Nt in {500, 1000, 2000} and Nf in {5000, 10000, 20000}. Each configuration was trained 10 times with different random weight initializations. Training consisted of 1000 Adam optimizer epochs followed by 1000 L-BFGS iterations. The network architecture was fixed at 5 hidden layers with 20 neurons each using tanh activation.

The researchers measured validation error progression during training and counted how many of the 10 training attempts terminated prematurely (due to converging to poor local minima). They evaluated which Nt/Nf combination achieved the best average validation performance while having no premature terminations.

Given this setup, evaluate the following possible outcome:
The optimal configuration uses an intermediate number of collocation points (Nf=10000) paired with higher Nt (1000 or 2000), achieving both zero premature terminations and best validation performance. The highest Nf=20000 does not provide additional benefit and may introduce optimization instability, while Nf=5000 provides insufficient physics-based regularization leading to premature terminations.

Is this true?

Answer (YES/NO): YES